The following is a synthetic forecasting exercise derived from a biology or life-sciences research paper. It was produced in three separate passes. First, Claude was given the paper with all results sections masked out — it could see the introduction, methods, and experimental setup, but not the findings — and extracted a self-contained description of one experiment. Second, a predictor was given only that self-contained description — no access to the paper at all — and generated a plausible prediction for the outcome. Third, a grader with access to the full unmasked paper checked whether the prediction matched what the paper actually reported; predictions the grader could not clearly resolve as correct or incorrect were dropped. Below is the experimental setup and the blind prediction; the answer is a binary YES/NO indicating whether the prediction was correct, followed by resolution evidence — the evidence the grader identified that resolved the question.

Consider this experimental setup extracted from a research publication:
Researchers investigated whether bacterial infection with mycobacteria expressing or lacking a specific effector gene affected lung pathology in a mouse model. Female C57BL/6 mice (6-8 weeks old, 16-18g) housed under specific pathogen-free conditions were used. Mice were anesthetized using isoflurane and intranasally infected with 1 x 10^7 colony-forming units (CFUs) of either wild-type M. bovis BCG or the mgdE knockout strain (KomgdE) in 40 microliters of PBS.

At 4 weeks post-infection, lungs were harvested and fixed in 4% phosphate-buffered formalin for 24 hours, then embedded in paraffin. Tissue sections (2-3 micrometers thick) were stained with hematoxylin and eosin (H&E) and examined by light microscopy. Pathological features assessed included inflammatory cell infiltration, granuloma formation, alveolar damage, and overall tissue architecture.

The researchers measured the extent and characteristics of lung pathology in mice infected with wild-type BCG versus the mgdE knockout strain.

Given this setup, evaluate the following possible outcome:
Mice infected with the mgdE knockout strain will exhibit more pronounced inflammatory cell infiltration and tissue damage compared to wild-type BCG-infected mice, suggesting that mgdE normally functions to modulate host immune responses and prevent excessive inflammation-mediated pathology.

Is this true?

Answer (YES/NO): NO